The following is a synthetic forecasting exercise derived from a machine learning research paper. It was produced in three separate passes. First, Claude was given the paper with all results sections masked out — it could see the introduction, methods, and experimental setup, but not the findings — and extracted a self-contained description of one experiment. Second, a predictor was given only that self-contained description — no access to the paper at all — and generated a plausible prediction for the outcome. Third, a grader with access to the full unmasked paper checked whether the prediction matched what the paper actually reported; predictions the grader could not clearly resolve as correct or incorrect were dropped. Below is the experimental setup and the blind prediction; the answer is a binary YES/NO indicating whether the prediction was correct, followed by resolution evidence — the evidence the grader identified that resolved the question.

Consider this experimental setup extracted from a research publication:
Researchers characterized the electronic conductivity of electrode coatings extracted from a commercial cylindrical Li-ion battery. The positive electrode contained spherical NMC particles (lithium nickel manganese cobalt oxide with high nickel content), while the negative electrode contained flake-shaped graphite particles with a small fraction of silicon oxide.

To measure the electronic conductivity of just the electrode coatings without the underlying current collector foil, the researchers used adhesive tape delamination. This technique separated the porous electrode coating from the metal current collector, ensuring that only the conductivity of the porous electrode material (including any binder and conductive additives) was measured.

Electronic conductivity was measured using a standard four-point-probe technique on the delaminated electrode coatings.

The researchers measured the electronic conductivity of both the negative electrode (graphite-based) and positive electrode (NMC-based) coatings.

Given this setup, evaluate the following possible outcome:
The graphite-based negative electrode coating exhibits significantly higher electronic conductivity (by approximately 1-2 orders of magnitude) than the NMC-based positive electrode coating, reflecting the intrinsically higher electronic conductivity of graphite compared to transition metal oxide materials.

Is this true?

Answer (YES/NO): NO